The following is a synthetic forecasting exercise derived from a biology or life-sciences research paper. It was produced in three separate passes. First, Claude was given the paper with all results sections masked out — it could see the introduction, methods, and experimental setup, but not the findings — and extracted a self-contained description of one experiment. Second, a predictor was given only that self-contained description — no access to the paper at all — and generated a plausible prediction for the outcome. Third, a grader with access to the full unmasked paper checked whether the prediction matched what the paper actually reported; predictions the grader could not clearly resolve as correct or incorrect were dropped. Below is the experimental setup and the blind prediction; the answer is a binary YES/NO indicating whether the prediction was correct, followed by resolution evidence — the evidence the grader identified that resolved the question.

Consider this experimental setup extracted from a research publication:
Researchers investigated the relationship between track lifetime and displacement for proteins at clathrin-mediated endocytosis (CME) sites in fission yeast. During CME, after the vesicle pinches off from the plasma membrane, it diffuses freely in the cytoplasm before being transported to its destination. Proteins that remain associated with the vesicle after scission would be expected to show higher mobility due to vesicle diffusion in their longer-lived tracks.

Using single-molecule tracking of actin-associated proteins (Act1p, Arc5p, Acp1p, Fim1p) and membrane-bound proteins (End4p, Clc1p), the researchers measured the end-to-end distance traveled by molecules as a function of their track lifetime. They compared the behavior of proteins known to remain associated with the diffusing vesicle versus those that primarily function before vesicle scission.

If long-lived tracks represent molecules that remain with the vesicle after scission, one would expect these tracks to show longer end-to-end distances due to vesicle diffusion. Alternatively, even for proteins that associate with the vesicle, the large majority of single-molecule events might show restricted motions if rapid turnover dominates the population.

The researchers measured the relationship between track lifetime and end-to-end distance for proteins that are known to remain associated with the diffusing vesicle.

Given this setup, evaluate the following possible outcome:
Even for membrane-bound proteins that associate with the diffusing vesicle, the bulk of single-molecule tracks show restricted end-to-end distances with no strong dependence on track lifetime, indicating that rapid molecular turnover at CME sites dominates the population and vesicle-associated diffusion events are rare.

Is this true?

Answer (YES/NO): YES